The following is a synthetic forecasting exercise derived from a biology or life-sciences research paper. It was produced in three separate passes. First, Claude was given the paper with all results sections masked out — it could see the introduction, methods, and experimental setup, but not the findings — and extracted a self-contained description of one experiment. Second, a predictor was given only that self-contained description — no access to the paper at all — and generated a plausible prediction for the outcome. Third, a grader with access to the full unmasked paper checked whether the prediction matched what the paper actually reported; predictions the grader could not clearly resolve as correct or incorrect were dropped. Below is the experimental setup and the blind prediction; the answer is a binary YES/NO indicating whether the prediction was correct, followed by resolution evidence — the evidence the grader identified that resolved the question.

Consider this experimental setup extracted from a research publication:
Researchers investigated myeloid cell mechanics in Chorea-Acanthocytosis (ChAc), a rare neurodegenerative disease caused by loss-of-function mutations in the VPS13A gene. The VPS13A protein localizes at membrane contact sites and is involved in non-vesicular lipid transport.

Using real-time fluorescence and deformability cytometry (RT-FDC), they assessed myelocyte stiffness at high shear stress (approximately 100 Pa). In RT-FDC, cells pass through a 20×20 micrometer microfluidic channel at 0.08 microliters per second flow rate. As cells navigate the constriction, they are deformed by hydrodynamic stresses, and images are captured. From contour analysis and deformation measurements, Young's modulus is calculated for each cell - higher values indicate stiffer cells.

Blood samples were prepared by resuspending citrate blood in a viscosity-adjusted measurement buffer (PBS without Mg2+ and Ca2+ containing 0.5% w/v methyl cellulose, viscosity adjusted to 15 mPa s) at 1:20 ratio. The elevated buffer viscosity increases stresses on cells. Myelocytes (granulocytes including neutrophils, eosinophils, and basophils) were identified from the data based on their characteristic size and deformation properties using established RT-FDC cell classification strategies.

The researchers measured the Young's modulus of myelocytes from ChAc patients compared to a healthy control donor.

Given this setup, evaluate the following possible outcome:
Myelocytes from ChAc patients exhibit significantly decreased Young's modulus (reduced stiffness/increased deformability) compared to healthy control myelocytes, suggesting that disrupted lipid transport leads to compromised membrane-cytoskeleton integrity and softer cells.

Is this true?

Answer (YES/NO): NO